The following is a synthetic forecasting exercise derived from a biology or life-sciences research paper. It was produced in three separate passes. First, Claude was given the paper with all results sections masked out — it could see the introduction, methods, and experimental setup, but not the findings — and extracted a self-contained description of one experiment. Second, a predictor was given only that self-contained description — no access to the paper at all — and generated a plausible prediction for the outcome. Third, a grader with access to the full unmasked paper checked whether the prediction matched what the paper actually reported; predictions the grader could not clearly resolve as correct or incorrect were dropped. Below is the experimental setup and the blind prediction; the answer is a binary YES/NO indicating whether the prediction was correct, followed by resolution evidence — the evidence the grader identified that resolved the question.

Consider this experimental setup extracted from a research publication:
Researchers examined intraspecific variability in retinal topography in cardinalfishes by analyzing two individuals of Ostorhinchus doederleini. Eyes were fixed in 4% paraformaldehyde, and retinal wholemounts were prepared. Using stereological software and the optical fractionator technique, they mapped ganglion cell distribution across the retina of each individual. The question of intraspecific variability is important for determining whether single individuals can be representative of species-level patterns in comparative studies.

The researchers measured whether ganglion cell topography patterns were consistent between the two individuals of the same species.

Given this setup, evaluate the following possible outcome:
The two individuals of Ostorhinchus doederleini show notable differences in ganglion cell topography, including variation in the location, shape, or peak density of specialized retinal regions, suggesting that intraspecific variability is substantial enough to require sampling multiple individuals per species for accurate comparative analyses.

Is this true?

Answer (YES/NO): NO